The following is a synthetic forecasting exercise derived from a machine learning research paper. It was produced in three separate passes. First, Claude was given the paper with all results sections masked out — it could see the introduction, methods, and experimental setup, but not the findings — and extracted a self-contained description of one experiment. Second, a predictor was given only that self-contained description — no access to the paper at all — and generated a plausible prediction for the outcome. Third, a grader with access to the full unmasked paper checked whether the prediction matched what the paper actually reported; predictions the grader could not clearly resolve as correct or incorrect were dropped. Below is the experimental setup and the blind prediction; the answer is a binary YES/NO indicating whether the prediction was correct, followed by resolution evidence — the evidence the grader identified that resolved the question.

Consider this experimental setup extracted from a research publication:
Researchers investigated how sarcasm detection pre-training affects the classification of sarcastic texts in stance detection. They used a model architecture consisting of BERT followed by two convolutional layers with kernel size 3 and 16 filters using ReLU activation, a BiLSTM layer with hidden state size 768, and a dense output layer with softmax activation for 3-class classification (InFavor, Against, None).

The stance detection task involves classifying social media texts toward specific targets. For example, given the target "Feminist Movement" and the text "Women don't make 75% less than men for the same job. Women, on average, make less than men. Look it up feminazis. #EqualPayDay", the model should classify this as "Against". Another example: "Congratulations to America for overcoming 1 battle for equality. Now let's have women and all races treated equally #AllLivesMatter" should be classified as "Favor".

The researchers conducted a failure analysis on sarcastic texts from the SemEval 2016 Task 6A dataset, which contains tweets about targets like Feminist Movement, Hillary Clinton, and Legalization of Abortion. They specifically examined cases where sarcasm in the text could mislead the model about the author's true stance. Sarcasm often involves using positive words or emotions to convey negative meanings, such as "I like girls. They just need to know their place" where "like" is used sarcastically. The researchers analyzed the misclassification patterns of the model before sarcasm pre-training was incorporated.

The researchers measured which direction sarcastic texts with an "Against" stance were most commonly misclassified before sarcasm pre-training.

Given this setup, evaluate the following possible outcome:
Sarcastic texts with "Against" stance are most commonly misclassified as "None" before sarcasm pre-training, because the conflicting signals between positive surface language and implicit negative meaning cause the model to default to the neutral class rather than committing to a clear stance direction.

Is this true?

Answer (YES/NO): NO